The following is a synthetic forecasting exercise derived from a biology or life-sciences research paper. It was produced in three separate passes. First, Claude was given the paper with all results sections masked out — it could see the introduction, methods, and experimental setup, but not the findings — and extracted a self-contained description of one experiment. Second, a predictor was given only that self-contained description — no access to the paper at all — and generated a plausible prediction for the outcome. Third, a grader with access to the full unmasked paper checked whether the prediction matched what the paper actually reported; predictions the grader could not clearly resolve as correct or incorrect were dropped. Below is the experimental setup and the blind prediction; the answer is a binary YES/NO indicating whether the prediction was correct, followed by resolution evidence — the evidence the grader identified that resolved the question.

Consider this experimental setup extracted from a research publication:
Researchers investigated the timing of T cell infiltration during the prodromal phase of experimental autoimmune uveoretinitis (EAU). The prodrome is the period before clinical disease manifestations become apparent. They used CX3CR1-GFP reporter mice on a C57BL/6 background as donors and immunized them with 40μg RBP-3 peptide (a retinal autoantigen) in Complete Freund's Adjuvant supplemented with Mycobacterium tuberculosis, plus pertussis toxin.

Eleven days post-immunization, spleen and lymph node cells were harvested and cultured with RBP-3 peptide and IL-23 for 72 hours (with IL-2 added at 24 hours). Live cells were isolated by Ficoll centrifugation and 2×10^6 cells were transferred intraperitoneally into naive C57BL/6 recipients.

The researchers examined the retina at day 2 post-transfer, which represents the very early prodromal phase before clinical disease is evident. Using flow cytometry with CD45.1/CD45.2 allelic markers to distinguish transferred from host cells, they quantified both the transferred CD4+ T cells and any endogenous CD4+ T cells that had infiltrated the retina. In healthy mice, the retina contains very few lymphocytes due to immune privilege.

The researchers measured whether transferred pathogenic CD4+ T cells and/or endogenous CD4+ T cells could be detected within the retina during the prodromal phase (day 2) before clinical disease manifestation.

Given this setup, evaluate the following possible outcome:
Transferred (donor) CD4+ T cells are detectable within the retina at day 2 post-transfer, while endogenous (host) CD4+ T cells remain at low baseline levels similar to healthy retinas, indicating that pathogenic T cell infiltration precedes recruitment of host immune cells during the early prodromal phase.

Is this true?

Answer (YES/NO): NO